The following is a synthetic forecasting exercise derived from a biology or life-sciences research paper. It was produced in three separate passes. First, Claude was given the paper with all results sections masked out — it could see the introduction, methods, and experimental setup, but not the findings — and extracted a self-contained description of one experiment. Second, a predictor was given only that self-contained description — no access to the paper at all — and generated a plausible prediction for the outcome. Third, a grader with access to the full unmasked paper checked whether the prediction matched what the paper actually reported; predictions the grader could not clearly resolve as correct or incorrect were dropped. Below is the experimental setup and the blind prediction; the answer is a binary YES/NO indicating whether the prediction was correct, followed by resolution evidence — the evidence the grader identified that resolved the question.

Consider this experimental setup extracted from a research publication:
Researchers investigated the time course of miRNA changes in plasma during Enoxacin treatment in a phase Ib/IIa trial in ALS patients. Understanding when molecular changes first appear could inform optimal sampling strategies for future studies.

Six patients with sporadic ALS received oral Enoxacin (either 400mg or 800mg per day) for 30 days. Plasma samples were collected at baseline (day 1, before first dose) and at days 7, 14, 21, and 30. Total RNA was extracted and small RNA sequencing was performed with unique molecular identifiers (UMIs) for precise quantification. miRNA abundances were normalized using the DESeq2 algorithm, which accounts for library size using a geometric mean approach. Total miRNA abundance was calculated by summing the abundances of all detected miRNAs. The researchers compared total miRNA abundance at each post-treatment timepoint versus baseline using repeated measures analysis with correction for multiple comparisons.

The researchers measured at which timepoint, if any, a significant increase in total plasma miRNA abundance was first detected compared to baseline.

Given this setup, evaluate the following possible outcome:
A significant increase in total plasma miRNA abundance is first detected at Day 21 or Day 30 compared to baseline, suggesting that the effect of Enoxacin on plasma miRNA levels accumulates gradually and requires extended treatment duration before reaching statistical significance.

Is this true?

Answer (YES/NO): NO